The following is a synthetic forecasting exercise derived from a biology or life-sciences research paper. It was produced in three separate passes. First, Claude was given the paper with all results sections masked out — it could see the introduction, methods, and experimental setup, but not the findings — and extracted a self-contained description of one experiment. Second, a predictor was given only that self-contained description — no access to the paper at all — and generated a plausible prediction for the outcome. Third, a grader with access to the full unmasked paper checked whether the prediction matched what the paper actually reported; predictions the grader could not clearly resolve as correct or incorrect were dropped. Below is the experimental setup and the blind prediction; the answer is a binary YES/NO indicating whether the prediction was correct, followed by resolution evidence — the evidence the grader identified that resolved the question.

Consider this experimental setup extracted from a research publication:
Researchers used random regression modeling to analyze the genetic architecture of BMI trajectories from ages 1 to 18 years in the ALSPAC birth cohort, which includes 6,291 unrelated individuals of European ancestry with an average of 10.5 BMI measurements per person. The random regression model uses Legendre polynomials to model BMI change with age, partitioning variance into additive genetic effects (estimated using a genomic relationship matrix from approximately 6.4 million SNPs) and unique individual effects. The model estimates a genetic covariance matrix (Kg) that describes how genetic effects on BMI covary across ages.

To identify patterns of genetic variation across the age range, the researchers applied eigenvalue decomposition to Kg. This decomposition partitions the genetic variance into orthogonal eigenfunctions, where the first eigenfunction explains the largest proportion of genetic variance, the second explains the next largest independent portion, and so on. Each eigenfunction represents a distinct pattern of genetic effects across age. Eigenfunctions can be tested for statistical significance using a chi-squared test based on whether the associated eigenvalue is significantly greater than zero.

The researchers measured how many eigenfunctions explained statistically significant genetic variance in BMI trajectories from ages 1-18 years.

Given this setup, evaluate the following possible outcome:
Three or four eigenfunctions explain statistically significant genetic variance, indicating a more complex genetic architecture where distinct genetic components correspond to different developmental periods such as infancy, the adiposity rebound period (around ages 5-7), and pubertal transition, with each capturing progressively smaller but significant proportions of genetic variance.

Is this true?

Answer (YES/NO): NO